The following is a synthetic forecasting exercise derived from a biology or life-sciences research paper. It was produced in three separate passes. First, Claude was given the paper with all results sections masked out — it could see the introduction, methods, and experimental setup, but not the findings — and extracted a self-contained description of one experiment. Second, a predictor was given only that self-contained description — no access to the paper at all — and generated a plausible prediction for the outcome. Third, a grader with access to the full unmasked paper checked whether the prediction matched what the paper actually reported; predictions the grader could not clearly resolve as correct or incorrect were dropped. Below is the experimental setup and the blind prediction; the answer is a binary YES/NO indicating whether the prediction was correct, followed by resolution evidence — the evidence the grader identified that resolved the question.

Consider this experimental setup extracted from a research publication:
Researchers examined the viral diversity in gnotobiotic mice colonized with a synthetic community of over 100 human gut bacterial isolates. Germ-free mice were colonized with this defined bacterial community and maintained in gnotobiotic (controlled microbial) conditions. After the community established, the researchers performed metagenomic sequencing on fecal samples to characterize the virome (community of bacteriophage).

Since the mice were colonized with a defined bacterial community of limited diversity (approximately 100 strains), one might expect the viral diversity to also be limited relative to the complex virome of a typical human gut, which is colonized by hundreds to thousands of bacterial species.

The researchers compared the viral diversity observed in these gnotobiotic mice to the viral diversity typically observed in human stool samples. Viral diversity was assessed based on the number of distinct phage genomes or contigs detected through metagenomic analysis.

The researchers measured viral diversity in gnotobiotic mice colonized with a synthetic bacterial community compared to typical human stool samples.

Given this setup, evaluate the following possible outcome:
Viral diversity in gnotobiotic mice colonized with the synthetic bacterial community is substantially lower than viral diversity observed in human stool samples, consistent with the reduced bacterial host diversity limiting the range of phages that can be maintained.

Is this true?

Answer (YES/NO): NO